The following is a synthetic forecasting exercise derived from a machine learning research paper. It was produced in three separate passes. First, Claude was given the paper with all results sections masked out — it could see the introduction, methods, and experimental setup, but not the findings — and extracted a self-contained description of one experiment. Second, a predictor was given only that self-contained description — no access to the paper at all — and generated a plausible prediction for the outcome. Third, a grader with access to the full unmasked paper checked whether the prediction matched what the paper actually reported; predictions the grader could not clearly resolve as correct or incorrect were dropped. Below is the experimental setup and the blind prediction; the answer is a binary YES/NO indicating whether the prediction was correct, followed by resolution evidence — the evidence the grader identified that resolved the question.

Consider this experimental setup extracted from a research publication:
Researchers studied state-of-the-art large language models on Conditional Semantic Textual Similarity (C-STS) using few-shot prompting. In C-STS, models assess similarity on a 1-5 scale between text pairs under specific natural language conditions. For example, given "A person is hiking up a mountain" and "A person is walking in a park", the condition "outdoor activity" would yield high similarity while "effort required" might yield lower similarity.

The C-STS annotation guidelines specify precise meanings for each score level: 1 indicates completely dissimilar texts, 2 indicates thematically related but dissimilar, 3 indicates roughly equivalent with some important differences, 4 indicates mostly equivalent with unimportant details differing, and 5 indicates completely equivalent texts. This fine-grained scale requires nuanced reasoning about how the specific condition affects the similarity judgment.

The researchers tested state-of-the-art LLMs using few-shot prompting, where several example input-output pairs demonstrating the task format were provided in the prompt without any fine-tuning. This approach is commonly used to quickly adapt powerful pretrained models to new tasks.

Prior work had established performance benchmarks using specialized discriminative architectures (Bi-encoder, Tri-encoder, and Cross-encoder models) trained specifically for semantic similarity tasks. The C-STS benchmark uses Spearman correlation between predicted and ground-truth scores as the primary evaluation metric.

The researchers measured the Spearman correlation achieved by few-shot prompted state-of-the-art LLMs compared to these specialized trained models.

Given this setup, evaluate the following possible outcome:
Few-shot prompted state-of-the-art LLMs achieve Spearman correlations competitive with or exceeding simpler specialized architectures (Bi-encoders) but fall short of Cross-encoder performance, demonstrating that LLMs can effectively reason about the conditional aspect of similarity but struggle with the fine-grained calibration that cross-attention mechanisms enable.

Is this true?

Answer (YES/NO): NO